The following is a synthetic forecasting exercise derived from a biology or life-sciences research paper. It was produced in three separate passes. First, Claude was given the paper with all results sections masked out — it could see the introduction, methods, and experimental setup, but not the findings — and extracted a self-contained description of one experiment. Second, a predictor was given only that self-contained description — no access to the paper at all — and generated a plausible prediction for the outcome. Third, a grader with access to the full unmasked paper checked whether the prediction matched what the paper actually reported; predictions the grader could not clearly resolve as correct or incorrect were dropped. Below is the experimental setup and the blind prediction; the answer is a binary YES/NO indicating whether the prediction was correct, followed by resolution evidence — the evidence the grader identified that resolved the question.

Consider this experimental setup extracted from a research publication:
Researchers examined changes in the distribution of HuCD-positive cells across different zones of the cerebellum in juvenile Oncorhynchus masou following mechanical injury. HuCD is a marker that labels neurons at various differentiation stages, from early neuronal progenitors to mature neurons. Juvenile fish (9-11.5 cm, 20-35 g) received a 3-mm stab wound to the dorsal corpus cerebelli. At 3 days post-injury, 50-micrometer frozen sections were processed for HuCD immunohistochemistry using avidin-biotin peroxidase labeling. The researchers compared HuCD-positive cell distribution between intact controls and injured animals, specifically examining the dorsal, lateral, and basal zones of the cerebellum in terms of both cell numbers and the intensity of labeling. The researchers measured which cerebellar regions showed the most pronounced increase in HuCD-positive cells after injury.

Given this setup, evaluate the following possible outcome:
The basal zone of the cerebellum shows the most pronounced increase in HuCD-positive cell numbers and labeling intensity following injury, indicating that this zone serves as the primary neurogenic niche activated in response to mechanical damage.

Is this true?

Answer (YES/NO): NO